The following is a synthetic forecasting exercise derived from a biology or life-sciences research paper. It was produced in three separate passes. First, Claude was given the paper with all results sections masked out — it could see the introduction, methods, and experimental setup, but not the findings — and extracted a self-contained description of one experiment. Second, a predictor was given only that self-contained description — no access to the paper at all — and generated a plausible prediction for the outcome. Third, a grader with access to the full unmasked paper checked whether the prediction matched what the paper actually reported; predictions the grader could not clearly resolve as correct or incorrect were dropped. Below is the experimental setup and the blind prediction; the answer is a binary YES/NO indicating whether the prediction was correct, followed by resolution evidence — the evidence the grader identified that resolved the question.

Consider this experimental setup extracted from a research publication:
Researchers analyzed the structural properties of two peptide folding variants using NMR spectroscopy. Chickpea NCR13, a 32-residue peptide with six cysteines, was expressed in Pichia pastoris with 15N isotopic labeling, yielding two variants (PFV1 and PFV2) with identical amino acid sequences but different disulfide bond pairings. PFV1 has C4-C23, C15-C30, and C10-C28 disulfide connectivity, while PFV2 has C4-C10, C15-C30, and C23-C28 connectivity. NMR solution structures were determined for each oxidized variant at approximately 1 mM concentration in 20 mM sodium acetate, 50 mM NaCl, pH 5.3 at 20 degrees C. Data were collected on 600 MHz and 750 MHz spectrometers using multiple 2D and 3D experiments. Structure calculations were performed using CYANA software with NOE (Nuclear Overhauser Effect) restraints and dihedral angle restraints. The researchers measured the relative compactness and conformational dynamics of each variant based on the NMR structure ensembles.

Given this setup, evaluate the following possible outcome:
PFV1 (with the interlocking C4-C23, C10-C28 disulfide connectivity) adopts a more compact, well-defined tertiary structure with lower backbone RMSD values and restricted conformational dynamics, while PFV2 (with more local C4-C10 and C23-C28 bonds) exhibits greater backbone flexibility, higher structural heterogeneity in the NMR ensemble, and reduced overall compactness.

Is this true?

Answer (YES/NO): YES